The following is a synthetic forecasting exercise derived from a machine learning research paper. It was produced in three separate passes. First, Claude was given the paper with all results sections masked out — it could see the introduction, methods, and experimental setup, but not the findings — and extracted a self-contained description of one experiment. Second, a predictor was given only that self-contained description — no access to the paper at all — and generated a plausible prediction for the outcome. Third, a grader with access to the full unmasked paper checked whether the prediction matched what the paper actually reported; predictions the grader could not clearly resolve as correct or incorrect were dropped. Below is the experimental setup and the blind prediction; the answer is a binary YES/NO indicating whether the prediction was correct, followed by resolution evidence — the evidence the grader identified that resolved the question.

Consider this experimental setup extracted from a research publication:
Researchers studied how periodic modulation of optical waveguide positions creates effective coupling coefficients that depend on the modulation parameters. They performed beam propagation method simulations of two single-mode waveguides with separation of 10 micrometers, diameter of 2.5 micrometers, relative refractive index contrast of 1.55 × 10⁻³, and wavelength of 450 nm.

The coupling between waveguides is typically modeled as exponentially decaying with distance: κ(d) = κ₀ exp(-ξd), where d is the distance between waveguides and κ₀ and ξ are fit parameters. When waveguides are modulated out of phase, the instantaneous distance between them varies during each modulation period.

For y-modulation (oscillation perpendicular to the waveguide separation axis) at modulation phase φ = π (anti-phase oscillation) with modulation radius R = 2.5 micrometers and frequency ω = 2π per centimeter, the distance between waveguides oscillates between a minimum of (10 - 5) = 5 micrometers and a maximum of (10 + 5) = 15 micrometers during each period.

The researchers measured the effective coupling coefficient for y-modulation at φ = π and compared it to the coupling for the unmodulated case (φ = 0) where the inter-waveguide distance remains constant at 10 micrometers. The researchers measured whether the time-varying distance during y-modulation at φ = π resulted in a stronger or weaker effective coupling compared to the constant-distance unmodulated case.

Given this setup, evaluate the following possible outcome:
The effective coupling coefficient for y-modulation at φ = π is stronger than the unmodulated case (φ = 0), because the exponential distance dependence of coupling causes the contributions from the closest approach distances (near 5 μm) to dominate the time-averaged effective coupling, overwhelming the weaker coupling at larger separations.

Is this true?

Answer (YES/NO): NO